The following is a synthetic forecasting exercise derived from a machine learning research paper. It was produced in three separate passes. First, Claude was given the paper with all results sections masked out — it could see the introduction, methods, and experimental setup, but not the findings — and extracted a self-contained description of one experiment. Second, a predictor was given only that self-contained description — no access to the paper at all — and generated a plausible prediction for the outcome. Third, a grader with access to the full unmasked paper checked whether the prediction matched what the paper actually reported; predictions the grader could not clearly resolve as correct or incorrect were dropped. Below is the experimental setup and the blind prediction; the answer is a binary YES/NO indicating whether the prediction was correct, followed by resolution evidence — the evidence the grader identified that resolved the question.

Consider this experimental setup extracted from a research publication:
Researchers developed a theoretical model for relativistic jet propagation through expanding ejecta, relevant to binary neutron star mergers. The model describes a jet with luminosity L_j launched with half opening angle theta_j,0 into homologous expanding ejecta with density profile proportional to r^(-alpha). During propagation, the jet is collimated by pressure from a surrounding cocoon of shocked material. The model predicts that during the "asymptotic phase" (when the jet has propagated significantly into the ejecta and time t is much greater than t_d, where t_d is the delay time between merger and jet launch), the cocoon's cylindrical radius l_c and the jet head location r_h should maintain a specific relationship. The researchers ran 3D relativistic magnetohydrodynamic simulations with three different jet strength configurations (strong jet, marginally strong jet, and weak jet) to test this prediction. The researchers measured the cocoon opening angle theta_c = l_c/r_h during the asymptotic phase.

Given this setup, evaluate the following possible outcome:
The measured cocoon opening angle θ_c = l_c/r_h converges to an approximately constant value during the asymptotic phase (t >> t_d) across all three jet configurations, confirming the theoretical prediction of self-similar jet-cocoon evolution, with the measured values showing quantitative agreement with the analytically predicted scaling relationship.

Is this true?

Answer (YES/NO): YES